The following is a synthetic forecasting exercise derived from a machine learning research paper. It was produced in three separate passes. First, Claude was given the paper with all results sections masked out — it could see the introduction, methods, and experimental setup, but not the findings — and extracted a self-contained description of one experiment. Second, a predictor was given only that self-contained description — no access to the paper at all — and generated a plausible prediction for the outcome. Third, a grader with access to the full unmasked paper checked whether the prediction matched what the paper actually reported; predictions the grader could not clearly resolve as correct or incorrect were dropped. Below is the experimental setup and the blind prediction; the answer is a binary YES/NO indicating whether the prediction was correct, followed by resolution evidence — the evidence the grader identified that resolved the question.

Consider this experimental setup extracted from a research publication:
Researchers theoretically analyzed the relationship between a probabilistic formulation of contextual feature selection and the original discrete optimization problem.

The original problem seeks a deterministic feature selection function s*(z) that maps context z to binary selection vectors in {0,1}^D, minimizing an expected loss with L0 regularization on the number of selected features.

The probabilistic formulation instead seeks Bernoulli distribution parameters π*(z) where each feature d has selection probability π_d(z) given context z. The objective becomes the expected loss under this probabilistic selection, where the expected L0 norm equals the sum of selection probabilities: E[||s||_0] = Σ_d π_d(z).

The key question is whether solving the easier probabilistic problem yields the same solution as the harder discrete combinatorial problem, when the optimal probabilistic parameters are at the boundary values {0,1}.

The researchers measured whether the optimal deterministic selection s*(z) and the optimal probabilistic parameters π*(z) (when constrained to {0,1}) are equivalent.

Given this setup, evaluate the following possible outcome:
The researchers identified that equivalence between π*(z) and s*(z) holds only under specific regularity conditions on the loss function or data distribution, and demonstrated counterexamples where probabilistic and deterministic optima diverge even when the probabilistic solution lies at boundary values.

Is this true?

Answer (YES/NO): NO